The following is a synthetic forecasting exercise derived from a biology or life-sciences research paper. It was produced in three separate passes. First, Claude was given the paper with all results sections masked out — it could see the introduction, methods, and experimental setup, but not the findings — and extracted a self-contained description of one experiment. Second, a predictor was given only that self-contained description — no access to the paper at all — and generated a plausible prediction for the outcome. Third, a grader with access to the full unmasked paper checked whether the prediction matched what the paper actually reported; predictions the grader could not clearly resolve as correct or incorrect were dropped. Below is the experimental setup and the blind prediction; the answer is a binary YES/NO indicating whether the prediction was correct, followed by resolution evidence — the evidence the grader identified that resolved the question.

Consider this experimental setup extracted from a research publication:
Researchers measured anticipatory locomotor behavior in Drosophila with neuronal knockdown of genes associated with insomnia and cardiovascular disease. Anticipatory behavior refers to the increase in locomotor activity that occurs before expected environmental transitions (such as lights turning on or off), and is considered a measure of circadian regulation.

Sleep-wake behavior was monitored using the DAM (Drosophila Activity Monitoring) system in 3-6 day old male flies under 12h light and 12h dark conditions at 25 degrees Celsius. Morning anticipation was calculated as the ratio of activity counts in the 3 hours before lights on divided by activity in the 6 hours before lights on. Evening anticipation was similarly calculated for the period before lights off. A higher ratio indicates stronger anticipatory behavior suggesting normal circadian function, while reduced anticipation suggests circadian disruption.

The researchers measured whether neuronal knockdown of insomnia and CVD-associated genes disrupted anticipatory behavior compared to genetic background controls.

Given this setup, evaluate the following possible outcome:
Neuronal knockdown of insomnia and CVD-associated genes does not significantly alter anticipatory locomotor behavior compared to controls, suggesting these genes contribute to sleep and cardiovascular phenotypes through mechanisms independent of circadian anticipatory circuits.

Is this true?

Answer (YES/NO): NO